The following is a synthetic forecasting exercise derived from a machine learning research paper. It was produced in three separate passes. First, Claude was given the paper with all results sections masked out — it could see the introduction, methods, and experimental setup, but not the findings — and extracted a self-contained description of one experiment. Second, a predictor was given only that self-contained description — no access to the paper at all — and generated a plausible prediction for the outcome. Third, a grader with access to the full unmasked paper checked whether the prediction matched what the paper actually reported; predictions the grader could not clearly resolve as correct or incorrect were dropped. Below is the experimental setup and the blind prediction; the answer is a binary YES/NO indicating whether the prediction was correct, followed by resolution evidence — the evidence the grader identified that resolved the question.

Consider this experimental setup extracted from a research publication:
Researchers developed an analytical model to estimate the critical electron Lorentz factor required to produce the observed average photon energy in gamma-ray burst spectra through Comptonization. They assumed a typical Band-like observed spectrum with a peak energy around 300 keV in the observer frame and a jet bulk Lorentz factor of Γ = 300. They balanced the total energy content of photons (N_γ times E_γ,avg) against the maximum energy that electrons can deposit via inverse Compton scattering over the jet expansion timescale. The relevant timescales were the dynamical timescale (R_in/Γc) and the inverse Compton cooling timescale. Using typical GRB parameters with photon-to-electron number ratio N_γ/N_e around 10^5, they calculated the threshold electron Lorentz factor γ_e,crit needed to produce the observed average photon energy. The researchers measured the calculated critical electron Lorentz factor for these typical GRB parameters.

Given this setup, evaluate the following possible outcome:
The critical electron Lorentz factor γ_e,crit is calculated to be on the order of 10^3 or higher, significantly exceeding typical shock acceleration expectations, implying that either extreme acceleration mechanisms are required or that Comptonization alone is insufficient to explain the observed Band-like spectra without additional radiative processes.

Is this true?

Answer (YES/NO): NO